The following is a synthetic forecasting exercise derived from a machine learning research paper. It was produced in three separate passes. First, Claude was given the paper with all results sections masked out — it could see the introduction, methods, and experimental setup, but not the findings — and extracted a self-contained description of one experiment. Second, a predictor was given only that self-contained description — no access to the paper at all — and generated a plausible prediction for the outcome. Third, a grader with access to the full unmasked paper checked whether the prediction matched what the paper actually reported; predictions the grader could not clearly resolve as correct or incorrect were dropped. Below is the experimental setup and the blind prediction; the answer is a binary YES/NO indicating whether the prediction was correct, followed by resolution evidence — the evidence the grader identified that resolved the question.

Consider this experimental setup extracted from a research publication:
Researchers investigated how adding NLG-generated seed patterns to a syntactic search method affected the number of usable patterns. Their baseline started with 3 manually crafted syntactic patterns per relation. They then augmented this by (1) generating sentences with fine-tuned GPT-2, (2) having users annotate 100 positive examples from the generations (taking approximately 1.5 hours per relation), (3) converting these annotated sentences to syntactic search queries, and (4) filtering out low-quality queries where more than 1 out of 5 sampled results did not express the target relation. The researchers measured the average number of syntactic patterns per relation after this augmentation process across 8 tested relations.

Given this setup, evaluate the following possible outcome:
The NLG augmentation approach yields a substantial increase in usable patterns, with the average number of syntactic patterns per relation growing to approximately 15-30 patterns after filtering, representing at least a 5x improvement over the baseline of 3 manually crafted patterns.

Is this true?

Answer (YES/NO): NO